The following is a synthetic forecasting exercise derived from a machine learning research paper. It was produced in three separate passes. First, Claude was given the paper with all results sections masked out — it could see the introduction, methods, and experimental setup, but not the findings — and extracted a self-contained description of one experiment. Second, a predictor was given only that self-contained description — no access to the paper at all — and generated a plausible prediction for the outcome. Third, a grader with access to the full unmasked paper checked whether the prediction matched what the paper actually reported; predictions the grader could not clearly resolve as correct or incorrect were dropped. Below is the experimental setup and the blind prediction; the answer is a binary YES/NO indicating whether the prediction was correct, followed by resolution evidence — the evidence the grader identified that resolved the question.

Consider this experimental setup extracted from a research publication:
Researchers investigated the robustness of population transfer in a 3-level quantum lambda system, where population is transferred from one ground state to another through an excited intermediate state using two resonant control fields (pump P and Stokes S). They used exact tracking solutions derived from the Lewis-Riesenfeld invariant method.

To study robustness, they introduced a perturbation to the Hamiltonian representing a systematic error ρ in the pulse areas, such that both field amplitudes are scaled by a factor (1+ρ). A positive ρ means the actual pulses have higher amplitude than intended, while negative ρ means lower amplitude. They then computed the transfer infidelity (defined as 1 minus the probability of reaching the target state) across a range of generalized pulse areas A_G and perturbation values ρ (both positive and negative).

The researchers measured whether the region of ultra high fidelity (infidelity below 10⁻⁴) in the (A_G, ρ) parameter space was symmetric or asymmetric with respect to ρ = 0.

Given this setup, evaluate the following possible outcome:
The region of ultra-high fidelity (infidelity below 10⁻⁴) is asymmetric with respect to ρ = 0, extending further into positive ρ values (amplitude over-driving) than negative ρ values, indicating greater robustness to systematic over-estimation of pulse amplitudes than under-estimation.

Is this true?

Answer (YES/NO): YES